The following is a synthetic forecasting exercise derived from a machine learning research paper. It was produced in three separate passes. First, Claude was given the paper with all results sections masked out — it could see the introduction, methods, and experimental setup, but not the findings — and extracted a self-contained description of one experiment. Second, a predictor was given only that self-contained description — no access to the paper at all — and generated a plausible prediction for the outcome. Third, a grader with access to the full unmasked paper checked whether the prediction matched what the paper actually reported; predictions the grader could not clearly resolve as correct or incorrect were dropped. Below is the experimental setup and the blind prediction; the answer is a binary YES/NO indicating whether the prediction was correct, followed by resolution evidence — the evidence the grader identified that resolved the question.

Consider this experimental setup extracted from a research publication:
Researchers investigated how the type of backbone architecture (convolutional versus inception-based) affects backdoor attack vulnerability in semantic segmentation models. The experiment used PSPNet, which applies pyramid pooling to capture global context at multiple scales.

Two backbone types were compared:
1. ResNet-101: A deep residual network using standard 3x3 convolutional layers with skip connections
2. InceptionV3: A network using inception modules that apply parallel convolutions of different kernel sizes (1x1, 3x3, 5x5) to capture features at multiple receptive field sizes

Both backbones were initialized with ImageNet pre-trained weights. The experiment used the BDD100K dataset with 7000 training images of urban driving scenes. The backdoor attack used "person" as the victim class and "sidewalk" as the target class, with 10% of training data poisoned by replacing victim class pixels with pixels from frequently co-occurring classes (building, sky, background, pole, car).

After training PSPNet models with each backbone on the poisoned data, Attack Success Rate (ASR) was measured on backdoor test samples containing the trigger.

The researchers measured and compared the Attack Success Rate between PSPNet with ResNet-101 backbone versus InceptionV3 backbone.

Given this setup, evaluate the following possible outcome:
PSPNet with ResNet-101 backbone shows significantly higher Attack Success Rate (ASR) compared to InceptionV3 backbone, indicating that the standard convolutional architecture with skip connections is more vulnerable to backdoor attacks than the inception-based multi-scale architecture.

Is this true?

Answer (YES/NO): NO